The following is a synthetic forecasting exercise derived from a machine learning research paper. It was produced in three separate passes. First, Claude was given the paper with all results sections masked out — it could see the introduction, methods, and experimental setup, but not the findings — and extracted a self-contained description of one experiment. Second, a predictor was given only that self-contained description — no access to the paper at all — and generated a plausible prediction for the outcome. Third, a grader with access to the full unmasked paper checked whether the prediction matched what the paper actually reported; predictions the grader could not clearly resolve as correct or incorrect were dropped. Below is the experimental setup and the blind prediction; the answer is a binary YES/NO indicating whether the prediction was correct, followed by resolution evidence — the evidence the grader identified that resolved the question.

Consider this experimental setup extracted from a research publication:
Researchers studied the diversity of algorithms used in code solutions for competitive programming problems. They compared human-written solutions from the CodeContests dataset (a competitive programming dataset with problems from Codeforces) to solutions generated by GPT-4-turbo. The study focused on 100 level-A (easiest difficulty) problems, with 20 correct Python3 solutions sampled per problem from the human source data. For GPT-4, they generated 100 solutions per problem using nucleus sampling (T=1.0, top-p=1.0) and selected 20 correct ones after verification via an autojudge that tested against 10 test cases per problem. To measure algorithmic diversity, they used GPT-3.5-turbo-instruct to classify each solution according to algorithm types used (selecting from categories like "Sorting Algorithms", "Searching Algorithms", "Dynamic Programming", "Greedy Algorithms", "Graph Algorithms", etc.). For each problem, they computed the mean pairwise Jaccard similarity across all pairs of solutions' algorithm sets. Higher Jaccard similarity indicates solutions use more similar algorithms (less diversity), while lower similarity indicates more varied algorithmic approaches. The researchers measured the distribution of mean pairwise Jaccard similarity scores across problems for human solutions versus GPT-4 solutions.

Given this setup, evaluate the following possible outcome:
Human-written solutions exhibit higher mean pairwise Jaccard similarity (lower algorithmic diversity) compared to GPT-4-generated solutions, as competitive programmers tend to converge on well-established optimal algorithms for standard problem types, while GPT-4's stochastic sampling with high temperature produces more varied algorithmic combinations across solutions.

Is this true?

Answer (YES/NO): NO